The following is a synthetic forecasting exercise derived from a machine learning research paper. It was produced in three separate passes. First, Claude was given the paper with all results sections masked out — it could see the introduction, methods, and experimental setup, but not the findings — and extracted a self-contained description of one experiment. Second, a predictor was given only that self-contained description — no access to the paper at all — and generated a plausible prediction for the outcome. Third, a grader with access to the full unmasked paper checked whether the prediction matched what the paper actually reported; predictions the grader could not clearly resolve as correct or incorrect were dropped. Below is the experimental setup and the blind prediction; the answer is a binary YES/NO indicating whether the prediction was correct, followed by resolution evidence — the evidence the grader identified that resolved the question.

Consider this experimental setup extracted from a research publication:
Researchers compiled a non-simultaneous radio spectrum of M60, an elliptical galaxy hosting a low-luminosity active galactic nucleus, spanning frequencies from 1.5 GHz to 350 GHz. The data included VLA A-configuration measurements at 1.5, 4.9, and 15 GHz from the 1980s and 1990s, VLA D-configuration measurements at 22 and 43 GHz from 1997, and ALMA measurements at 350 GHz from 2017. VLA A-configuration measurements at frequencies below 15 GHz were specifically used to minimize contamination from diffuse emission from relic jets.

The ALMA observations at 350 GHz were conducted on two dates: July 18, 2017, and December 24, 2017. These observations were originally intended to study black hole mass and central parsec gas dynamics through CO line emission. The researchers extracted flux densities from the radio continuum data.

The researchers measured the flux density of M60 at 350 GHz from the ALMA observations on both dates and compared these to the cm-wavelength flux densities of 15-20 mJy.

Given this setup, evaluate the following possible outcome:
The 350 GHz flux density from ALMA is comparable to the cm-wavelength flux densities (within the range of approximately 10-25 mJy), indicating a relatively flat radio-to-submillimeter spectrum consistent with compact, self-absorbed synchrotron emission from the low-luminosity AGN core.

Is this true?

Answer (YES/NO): NO